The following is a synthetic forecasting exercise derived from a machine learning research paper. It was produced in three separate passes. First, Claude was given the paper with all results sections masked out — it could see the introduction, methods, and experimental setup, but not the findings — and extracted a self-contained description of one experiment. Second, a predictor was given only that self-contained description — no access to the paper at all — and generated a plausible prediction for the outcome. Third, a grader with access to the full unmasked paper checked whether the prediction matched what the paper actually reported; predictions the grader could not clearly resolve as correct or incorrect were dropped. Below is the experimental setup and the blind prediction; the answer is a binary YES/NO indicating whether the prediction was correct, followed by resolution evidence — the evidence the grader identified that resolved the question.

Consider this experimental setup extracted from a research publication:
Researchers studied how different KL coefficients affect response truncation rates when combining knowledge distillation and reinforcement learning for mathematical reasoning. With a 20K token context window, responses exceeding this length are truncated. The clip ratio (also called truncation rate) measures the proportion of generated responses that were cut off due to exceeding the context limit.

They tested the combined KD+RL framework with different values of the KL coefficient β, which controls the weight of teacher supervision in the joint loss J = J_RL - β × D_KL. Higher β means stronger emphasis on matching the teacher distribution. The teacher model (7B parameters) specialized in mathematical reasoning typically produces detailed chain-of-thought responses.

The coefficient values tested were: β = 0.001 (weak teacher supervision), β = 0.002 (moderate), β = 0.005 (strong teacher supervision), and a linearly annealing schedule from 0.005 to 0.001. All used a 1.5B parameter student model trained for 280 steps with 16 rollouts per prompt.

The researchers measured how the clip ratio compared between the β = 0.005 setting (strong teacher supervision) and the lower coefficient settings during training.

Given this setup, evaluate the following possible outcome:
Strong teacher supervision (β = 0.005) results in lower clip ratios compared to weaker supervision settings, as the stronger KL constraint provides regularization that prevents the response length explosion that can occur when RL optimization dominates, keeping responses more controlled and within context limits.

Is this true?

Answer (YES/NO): NO